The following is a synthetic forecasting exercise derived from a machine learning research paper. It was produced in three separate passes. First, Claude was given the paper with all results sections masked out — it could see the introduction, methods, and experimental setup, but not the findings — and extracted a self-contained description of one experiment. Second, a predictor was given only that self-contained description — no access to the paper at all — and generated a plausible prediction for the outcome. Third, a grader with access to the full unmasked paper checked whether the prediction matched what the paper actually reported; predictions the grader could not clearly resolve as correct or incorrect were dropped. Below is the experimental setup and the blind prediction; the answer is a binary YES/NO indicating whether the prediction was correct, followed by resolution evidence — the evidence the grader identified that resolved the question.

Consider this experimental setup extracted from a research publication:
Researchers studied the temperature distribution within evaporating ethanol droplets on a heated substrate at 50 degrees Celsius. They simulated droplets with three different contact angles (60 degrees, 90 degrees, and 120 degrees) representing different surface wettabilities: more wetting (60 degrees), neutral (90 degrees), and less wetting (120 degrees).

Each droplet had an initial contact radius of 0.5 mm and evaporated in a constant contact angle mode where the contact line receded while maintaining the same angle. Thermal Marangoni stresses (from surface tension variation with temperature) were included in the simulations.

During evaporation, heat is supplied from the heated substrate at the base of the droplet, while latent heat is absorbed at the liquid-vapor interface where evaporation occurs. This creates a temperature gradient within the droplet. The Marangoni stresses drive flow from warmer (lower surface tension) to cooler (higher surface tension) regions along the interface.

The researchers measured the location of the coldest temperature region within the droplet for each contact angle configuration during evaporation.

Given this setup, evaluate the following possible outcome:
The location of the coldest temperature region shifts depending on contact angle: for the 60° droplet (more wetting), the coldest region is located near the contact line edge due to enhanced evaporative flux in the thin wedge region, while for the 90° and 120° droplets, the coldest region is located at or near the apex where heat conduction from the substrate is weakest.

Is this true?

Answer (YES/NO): NO